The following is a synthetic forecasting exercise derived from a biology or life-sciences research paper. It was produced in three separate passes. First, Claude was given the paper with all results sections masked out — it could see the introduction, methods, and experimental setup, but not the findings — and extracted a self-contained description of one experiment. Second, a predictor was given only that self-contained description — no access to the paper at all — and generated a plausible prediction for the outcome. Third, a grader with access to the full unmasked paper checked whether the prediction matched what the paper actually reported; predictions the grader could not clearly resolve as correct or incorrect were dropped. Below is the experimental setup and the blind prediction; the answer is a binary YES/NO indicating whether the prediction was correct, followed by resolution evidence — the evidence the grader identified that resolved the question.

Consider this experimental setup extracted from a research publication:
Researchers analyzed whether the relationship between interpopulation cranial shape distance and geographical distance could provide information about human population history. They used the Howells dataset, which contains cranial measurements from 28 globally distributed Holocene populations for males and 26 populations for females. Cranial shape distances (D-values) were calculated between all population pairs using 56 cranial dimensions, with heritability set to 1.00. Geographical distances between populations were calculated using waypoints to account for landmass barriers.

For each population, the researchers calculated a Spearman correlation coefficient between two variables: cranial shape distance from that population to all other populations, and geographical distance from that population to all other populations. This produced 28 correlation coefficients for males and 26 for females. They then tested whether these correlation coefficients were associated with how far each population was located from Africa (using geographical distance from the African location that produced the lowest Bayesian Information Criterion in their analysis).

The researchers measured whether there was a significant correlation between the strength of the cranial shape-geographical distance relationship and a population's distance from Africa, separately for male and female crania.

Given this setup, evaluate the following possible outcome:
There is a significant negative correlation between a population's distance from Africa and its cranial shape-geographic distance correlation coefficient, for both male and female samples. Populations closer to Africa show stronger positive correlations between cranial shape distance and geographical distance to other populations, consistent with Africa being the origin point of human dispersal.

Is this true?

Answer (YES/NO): NO